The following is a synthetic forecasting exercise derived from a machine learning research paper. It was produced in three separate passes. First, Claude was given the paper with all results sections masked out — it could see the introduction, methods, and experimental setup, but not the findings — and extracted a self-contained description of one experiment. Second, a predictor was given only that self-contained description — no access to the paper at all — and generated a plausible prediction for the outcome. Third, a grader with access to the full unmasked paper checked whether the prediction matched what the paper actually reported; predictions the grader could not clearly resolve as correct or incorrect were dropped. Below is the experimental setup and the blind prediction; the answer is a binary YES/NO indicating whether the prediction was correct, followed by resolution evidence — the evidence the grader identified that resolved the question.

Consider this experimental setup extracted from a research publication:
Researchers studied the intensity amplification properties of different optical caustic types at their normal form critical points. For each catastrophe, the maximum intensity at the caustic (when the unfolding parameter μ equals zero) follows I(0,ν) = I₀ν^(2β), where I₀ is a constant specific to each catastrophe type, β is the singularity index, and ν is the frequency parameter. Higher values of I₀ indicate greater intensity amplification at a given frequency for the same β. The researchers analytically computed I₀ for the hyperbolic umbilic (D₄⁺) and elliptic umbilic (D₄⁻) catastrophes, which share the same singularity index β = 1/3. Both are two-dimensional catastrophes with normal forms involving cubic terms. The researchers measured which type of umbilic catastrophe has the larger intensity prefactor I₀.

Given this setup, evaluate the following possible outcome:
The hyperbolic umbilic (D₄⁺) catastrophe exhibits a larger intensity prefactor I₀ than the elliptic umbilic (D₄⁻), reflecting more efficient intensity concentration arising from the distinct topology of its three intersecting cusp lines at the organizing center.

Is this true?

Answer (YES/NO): NO